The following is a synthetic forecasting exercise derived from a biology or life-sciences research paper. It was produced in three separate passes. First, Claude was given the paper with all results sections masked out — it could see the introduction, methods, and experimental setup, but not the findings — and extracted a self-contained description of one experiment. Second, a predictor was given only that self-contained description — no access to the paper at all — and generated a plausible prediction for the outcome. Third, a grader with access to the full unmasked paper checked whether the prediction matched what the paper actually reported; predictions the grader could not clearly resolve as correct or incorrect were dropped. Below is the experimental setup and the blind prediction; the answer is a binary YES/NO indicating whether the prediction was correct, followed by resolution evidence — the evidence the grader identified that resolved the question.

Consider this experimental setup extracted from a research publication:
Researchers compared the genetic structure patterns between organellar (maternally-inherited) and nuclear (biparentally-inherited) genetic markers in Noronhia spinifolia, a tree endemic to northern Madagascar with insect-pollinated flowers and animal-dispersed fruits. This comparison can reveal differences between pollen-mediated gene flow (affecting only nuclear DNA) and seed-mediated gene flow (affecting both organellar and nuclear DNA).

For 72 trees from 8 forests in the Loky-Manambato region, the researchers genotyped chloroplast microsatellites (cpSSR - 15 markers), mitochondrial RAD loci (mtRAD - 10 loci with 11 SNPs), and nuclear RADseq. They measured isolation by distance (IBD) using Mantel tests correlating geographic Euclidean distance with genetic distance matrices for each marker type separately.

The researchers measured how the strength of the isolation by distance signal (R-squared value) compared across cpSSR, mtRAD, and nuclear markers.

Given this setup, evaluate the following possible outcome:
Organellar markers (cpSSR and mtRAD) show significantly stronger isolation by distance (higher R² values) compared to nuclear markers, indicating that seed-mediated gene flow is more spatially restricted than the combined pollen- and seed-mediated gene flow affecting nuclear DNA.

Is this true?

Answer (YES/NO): NO